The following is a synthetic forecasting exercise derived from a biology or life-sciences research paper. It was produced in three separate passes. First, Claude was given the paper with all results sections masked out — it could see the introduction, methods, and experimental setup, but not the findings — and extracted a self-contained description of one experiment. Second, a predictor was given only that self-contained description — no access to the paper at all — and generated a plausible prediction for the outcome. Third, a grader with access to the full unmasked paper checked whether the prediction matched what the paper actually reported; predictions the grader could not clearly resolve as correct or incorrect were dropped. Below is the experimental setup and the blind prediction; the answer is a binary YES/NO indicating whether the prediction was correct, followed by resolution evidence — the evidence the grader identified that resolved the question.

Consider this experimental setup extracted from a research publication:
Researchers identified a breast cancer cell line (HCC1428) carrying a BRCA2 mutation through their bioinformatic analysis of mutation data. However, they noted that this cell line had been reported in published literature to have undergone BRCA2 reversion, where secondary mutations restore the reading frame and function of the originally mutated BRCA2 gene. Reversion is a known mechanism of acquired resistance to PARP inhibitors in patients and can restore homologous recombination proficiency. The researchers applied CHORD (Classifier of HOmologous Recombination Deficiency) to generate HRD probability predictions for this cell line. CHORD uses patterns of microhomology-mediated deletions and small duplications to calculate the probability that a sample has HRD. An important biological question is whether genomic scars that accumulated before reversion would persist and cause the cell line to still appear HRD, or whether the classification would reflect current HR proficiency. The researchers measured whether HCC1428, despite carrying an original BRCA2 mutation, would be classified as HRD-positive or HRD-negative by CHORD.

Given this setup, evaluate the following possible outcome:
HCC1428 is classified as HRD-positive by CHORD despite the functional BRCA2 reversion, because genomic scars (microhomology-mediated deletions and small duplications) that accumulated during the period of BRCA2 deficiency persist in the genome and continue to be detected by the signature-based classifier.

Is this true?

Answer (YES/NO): YES